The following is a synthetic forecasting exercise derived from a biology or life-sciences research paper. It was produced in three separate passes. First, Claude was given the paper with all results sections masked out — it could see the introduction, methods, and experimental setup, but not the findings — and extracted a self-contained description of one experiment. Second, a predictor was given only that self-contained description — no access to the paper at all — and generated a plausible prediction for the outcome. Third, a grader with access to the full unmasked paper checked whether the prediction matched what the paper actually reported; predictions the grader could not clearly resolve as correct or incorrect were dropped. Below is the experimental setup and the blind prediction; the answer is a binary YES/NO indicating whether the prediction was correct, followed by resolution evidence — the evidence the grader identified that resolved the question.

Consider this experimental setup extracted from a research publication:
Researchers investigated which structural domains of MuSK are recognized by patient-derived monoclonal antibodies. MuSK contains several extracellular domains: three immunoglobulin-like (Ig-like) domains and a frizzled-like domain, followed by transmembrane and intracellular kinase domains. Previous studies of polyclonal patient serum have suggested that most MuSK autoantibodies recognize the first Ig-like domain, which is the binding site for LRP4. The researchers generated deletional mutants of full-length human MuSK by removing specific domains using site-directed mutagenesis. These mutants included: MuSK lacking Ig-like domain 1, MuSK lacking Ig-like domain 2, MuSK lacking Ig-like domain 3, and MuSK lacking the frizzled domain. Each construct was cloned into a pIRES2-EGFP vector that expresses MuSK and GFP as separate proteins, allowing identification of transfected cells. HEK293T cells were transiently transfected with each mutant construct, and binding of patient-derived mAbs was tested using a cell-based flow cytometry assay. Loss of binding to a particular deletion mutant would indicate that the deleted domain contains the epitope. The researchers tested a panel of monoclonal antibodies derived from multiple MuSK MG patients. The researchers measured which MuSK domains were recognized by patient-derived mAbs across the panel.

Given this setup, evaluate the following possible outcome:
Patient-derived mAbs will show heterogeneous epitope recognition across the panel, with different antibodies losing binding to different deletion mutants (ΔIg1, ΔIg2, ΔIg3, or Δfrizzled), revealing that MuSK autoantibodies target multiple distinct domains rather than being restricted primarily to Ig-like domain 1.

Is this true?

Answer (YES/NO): NO